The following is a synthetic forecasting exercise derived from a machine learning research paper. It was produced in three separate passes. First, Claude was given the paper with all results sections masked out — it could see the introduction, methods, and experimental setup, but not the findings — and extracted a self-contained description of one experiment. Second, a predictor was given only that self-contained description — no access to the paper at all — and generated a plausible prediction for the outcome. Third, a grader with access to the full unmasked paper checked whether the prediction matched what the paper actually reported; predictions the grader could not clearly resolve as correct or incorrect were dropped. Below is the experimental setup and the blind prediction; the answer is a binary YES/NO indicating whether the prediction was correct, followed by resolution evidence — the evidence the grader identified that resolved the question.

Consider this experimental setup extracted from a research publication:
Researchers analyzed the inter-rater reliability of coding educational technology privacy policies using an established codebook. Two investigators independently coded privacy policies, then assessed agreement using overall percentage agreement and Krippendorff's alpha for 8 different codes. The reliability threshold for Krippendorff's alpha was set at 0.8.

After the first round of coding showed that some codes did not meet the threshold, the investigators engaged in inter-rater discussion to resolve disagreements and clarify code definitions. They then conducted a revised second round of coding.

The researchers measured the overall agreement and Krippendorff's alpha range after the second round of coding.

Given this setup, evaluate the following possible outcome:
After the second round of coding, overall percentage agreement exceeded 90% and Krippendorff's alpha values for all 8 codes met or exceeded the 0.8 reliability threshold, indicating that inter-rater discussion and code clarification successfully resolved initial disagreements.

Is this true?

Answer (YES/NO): YES